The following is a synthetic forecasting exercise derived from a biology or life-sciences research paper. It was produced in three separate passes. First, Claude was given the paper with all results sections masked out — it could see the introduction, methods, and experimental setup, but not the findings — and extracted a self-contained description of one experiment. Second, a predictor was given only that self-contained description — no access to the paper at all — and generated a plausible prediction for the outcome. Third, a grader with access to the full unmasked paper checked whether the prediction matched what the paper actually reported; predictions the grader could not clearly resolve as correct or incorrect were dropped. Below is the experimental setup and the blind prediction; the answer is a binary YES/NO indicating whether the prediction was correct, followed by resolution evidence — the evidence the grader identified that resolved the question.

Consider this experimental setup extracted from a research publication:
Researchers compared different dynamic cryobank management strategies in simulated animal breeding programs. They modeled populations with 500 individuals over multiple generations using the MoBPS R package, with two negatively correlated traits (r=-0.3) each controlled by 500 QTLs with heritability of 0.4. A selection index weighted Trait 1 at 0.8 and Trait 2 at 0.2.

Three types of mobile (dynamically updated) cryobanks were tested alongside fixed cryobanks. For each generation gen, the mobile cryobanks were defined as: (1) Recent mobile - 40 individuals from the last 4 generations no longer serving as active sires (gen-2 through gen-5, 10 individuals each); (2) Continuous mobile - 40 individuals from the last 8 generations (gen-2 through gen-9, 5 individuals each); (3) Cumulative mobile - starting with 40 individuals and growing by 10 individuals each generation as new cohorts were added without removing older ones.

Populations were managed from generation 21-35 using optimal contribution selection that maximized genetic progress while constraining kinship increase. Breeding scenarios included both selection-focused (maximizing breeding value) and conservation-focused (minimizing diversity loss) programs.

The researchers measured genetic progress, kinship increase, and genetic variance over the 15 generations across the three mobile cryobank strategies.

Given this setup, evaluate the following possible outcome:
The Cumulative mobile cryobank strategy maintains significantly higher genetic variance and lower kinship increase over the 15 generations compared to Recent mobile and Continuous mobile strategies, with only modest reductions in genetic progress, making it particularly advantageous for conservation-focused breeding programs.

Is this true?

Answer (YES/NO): NO